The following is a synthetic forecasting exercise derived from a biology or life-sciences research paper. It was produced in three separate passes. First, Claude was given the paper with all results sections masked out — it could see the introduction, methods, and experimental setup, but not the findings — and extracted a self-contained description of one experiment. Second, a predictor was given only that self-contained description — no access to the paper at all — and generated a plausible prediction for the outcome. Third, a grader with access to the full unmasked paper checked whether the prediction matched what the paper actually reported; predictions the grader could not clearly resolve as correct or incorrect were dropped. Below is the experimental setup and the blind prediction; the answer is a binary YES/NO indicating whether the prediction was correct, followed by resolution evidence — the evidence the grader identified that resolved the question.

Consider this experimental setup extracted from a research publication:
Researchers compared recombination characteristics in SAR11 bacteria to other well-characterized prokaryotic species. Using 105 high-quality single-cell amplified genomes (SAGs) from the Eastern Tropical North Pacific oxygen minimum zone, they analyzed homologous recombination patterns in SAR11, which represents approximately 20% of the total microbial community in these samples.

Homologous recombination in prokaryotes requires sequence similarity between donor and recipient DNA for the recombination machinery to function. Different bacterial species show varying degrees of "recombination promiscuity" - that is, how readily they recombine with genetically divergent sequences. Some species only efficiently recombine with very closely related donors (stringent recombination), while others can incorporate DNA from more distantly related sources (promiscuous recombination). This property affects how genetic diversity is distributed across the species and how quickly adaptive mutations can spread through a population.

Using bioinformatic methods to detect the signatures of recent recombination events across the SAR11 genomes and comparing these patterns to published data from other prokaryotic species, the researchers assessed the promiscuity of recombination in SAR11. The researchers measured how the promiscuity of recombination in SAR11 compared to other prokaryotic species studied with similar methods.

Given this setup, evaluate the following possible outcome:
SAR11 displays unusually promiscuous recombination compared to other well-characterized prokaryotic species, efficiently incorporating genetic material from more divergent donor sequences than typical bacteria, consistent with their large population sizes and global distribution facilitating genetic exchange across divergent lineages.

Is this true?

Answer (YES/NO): YES